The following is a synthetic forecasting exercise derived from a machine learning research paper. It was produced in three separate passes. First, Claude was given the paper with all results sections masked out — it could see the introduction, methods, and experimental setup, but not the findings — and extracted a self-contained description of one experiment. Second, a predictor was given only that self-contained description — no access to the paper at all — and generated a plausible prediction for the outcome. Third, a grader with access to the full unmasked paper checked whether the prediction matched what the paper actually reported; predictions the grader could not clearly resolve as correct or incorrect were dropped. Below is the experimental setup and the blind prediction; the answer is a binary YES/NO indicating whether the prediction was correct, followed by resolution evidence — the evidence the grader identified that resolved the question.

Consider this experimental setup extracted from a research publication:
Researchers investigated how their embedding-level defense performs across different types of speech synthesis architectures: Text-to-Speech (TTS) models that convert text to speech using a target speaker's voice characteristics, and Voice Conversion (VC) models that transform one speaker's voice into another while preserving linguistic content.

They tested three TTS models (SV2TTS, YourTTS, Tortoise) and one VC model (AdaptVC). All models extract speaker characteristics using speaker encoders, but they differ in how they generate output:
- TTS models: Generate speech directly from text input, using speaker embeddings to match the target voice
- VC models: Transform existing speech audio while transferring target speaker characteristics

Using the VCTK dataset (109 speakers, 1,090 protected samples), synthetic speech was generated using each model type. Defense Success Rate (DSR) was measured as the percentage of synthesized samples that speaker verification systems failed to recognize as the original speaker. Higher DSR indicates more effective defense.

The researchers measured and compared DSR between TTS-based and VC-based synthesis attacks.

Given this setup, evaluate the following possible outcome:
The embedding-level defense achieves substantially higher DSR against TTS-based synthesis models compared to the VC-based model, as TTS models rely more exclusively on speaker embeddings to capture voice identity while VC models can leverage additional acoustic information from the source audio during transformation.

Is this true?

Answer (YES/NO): NO